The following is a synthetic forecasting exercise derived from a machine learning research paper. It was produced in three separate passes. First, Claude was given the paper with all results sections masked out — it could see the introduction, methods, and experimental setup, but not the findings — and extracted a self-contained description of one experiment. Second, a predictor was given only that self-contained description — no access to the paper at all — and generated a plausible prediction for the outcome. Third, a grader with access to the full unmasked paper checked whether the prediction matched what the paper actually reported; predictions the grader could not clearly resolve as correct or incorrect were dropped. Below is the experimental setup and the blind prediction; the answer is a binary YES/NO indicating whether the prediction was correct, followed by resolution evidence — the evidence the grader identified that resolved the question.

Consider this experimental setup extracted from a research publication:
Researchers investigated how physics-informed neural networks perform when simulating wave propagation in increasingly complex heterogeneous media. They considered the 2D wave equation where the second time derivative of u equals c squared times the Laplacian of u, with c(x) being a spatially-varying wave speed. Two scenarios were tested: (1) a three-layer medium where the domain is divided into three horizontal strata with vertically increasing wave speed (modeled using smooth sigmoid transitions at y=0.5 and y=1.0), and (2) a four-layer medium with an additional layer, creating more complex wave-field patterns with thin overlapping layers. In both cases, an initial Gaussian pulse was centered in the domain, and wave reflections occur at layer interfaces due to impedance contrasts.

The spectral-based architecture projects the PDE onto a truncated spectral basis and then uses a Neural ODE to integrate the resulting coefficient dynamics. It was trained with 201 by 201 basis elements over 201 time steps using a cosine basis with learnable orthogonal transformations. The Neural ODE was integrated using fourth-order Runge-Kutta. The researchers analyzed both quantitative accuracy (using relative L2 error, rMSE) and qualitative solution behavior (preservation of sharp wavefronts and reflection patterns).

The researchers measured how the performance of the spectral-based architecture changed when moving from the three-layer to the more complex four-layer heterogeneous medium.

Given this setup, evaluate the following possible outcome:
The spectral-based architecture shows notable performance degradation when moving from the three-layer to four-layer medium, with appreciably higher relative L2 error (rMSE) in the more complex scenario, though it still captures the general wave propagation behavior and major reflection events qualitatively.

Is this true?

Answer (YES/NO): NO